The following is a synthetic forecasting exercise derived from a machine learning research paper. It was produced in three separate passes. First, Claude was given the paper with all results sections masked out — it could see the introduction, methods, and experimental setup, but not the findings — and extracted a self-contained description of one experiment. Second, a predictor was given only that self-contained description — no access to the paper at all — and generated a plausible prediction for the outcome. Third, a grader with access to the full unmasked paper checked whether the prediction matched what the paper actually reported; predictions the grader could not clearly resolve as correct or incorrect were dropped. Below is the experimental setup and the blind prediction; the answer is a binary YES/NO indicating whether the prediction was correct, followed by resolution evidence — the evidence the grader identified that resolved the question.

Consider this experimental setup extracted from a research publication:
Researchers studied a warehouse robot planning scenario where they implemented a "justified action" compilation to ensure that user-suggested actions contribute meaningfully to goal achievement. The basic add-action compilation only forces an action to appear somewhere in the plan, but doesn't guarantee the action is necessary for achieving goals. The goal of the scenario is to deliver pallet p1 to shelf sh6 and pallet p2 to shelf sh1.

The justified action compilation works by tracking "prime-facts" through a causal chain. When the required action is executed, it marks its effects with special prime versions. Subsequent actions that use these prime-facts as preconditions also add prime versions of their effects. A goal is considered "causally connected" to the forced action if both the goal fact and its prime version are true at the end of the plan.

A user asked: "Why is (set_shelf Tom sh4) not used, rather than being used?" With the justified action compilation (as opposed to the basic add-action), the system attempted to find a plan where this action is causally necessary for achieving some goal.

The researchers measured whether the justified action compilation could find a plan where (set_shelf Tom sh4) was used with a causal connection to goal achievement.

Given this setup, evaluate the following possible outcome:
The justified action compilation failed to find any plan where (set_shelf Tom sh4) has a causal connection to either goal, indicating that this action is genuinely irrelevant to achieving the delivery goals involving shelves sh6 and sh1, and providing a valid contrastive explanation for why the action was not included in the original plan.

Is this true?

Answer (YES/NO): NO